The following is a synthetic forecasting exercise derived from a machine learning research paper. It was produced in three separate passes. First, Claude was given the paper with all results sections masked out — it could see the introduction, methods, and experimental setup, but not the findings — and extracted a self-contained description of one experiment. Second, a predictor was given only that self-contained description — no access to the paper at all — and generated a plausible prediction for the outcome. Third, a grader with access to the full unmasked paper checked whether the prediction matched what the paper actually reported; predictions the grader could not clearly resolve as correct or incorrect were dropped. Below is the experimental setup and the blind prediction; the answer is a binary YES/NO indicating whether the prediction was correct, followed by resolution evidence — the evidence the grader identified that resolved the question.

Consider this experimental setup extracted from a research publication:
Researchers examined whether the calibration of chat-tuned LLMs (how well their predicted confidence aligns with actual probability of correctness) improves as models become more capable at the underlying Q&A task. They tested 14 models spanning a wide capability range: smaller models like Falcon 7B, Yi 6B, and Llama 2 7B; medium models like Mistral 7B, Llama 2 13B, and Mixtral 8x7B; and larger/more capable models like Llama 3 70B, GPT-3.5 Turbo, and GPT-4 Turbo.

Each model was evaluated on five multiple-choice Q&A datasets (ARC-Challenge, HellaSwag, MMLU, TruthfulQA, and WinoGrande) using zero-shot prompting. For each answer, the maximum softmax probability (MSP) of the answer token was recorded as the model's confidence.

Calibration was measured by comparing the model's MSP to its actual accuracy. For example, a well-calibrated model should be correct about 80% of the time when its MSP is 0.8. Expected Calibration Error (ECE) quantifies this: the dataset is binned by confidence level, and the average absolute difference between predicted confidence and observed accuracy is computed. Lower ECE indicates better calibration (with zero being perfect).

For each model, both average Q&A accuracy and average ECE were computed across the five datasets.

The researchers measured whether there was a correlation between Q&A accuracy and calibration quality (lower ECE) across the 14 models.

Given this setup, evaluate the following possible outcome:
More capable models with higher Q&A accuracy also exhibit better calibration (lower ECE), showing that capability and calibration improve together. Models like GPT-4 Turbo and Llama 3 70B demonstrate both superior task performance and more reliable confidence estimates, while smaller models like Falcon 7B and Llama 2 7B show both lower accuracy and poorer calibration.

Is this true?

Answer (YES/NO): NO